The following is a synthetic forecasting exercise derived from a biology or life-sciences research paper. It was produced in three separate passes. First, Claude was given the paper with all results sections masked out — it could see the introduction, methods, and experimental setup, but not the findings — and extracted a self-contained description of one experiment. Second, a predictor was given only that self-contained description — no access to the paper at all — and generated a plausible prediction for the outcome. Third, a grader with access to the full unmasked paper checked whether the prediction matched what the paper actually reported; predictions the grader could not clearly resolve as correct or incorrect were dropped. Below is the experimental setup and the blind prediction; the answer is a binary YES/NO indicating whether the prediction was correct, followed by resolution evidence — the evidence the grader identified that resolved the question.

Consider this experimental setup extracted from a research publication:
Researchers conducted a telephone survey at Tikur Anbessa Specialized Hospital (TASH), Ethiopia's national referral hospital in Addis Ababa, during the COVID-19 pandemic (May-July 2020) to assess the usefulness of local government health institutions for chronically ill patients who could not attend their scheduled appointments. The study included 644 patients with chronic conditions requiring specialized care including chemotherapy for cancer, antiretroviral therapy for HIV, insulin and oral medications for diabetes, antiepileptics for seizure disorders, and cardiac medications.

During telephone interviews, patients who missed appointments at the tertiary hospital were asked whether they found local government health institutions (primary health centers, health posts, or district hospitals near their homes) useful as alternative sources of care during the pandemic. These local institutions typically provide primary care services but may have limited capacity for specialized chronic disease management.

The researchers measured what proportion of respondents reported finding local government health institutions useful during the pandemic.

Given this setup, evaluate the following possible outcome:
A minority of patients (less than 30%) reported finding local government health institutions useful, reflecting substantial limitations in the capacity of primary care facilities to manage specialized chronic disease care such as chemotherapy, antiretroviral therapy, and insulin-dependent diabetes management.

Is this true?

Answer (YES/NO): YES